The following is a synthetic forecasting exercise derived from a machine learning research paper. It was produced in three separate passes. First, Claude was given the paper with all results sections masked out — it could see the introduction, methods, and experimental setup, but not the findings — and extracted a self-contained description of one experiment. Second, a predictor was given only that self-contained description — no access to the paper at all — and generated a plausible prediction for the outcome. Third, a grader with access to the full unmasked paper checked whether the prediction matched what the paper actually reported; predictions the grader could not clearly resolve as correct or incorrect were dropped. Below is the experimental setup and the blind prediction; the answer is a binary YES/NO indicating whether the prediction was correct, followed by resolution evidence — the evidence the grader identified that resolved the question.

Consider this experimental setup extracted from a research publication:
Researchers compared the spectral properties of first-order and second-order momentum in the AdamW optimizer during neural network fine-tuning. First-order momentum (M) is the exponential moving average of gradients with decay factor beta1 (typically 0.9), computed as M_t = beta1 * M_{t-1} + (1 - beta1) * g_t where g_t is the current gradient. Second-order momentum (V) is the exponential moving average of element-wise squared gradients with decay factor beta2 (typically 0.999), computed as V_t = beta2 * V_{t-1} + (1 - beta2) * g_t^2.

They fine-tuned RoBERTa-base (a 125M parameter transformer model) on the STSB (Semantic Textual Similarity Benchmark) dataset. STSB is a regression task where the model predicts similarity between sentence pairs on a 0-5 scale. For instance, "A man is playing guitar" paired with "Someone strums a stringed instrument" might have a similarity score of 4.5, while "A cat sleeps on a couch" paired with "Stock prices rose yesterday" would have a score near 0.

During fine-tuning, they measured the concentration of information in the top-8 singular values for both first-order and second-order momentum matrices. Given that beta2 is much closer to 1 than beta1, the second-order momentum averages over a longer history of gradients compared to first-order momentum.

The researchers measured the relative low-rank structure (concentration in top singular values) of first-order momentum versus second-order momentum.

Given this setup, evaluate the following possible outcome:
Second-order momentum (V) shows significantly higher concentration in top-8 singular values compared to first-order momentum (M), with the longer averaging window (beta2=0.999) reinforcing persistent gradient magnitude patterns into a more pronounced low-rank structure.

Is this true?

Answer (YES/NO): YES